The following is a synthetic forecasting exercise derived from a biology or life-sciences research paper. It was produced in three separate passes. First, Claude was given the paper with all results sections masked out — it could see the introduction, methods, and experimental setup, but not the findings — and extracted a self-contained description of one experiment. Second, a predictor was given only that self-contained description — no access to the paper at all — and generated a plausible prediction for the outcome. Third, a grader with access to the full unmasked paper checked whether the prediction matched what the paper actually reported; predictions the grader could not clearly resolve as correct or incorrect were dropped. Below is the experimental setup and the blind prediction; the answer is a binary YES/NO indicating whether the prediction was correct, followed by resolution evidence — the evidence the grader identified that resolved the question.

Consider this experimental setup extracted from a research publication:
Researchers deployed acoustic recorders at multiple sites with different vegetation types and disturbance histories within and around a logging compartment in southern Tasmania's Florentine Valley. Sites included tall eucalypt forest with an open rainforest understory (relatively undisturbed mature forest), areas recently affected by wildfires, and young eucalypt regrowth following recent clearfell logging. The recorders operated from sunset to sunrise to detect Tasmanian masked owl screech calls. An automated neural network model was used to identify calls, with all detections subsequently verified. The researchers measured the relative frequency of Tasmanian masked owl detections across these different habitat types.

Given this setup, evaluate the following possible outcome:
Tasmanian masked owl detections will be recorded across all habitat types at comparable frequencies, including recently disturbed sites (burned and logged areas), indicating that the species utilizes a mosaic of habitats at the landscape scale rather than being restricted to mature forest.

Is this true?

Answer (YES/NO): NO